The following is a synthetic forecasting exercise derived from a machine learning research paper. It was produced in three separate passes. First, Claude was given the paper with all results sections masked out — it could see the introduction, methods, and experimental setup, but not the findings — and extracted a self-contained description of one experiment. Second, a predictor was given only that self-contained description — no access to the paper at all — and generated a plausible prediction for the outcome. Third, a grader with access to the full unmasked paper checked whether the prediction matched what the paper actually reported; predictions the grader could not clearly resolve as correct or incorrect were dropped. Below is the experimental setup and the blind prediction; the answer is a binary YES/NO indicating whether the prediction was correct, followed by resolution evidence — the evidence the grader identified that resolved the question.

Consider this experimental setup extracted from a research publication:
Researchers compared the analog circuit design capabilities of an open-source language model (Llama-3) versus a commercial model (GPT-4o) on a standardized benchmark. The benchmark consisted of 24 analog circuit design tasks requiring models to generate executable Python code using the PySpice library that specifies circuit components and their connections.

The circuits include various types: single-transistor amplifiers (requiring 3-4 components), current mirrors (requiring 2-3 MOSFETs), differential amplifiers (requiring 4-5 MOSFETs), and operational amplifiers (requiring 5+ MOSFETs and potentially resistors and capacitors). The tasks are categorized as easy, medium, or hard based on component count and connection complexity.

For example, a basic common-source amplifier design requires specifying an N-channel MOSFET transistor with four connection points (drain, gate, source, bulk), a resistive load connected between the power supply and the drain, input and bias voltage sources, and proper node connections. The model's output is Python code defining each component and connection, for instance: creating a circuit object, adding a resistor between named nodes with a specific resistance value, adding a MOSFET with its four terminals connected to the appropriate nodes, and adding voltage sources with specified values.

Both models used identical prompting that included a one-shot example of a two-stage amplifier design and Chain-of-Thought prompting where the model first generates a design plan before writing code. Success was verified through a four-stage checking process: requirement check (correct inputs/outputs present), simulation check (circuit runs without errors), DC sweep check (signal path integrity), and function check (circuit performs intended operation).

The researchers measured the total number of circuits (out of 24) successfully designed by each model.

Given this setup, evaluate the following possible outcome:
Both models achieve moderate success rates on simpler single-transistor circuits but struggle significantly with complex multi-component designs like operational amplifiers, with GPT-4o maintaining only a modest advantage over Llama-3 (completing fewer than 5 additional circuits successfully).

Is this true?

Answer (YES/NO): NO